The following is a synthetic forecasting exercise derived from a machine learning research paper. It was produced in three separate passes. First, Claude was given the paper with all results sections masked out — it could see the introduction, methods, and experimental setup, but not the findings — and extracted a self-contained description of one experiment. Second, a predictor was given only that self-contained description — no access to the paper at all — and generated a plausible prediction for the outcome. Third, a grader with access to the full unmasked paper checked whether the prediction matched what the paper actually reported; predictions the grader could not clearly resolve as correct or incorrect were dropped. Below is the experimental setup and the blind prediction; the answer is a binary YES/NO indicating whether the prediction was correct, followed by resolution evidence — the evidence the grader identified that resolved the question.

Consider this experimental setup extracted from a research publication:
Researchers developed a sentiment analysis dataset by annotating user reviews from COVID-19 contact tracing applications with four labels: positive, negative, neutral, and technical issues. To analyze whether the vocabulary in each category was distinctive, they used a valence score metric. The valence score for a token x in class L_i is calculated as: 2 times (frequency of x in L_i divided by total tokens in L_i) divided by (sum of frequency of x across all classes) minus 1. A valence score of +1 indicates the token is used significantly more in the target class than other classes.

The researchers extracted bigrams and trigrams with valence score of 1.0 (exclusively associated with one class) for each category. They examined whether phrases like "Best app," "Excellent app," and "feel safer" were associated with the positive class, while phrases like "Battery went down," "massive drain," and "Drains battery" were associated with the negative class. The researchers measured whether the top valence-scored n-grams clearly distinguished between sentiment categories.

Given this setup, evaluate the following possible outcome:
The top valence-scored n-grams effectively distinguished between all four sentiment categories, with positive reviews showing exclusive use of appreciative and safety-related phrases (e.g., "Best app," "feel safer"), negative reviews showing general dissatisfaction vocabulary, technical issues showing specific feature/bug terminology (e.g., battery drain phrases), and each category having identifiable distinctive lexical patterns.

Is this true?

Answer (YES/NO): NO